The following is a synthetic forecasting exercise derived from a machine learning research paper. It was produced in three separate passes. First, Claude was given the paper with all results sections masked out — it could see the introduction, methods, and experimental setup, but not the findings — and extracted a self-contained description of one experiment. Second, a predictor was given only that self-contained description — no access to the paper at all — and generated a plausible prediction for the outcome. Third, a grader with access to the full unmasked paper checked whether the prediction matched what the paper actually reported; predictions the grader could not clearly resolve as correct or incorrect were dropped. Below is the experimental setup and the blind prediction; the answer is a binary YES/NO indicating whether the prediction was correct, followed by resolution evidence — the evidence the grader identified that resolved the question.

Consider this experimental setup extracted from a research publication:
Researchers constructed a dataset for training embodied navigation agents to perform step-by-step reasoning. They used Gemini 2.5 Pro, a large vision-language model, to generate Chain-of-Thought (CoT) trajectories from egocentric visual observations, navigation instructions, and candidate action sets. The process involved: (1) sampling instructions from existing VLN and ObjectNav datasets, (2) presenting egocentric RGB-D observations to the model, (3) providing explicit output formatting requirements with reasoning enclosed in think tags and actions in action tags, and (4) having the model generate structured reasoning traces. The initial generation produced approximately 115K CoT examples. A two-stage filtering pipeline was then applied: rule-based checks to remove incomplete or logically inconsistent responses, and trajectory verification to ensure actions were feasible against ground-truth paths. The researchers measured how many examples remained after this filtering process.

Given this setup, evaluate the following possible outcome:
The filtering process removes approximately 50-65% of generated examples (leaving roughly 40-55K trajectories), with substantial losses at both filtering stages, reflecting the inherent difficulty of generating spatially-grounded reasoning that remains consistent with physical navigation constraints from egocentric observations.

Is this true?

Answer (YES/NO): NO